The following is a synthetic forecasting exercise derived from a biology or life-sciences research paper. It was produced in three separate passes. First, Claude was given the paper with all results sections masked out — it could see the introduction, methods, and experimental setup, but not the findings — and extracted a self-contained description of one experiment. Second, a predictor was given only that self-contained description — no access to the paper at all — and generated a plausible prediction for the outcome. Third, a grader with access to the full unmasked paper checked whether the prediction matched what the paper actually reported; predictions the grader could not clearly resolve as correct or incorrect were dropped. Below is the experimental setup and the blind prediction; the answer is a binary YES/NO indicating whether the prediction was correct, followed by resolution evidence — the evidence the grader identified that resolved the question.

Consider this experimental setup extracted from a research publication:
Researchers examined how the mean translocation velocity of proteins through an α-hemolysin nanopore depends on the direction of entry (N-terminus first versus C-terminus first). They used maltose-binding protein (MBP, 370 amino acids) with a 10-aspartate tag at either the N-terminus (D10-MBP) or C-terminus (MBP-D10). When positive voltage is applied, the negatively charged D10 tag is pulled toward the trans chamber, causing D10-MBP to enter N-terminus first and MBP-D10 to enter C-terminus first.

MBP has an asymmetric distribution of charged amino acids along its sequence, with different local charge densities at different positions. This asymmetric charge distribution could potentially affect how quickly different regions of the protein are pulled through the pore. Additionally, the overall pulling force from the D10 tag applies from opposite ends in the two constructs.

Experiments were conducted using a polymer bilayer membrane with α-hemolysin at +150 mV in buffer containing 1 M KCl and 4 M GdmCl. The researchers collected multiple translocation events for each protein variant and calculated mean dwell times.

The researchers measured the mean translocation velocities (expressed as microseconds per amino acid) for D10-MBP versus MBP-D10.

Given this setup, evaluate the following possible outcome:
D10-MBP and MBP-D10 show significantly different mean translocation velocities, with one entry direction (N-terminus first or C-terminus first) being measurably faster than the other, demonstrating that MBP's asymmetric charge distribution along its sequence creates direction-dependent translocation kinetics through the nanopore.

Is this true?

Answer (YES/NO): NO